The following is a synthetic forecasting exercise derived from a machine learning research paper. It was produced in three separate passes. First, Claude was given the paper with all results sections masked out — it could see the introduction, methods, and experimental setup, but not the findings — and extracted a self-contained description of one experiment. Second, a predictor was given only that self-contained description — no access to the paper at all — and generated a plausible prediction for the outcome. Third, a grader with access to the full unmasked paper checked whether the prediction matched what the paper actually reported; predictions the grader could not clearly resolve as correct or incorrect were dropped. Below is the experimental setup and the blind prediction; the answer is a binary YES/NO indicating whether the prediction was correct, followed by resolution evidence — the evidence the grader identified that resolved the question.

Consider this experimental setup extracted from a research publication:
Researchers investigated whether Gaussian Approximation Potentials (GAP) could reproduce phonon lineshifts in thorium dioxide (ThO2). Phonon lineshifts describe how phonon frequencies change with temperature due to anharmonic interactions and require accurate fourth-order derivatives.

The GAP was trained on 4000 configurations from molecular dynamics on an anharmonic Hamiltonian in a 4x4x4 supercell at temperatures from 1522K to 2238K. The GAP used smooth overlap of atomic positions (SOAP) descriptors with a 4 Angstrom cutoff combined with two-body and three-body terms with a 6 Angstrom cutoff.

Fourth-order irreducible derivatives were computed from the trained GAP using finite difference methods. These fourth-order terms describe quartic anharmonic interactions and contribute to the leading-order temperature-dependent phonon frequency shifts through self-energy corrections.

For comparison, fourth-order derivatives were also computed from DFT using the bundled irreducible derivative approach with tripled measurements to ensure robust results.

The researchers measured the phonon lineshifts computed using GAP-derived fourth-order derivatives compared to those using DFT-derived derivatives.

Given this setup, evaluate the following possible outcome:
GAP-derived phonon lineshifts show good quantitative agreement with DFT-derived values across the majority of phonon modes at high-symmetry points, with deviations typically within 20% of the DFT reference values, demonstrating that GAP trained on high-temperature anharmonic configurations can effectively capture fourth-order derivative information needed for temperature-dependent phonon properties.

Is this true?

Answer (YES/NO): NO